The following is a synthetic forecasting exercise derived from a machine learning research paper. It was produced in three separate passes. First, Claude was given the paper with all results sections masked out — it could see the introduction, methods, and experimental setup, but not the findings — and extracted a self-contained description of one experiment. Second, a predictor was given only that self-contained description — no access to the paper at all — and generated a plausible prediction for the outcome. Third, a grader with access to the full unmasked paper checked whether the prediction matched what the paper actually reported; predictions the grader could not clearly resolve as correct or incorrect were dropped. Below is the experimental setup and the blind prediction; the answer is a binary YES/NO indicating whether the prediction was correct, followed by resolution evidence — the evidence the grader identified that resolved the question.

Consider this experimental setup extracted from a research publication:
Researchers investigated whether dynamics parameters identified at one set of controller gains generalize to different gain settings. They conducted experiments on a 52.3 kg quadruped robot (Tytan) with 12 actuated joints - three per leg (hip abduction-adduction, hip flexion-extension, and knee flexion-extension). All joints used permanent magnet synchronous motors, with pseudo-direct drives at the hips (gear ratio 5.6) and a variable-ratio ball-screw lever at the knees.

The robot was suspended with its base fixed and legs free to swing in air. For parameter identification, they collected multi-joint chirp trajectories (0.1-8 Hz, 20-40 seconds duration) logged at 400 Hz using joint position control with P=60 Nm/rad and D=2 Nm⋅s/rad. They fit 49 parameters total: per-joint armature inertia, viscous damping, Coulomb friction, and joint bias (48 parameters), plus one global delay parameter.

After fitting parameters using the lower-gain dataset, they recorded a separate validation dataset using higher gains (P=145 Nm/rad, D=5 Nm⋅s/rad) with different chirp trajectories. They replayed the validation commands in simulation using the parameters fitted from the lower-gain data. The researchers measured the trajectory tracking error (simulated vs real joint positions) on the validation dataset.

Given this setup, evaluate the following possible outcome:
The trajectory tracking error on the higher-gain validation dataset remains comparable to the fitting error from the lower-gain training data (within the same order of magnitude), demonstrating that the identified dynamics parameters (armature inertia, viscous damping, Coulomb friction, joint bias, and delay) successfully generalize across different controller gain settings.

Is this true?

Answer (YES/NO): YES